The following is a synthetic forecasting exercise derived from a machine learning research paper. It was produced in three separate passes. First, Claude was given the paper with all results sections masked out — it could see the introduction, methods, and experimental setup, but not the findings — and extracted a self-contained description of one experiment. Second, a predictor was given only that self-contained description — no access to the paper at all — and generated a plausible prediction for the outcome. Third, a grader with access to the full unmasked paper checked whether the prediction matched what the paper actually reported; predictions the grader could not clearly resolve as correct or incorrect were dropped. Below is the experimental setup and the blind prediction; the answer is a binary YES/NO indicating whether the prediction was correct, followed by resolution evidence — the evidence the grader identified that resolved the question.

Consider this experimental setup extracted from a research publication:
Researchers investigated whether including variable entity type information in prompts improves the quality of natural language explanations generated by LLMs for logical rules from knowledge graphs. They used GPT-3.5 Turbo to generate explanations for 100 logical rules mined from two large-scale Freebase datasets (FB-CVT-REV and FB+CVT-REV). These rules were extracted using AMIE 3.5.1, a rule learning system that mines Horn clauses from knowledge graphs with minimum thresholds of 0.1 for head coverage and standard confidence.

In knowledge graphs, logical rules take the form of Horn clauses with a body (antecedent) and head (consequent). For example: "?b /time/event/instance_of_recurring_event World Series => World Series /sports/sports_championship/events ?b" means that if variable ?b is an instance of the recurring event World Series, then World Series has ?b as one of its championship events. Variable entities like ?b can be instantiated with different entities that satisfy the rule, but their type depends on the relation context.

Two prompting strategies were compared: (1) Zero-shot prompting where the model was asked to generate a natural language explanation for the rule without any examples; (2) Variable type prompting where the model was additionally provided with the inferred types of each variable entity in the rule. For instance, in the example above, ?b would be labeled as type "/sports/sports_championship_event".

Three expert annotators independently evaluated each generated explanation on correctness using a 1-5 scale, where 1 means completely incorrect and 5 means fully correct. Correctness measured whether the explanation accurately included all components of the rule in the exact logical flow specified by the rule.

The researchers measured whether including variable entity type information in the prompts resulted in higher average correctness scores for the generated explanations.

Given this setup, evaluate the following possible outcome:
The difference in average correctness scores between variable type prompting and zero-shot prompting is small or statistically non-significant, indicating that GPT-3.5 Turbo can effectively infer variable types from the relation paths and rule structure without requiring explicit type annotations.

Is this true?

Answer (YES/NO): NO